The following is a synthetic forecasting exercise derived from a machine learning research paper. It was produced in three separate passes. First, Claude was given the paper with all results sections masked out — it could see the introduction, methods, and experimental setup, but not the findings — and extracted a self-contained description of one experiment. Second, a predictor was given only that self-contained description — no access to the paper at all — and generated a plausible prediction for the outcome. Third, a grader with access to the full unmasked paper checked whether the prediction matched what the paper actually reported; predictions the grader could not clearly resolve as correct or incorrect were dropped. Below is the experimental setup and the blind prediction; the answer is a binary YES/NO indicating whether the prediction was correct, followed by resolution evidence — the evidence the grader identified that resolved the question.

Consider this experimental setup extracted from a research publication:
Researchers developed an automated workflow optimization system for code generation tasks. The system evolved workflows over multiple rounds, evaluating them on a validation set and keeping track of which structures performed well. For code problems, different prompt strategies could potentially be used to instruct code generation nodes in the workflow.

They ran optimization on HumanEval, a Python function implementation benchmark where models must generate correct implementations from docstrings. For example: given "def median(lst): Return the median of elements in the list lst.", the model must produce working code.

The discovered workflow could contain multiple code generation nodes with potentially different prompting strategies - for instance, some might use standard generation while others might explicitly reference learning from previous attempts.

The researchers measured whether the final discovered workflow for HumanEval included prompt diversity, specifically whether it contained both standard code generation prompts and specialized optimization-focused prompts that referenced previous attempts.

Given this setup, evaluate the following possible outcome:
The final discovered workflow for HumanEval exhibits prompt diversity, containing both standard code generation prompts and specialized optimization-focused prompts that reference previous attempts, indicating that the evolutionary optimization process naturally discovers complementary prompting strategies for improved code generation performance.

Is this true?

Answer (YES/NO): YES